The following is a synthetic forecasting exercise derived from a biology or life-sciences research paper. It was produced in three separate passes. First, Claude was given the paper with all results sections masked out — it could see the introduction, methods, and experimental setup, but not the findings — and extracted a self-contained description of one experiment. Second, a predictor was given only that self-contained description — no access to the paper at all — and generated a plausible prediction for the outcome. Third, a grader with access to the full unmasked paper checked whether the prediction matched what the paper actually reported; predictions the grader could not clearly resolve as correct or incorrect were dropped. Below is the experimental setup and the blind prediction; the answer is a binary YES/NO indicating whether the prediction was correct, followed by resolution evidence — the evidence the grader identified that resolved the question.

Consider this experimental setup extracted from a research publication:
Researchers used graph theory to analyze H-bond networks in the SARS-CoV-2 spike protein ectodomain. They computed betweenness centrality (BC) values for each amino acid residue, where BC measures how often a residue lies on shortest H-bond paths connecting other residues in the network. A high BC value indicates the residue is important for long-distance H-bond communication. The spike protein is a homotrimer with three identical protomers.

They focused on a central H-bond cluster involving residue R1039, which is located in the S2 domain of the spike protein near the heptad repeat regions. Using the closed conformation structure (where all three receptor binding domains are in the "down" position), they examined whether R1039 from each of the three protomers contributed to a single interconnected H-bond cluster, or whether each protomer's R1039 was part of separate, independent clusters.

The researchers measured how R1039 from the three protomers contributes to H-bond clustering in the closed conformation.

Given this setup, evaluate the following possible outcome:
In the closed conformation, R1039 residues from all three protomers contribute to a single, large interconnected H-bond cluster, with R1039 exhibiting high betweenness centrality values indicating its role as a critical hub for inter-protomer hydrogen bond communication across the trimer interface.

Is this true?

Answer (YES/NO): YES